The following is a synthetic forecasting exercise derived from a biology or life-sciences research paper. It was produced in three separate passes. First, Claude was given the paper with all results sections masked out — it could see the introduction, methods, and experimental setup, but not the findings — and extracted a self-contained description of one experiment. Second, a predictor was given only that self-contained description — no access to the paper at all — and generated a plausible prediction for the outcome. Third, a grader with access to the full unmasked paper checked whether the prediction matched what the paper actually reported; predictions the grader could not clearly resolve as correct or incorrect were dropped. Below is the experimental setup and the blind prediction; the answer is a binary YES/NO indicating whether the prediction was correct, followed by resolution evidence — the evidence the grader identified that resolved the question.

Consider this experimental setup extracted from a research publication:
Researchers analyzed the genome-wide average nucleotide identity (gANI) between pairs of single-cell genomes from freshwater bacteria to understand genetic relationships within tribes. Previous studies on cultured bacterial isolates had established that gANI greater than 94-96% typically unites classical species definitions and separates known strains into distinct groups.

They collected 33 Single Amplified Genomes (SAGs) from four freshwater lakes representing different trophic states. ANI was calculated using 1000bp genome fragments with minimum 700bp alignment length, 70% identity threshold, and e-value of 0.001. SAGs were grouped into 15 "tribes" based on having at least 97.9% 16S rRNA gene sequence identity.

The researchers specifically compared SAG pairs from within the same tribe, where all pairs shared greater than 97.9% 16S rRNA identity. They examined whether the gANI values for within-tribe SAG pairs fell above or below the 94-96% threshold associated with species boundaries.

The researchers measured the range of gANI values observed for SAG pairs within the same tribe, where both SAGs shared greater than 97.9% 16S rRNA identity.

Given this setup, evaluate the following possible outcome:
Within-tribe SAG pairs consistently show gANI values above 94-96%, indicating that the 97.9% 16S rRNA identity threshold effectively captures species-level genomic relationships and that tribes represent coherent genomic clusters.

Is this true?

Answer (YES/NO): NO